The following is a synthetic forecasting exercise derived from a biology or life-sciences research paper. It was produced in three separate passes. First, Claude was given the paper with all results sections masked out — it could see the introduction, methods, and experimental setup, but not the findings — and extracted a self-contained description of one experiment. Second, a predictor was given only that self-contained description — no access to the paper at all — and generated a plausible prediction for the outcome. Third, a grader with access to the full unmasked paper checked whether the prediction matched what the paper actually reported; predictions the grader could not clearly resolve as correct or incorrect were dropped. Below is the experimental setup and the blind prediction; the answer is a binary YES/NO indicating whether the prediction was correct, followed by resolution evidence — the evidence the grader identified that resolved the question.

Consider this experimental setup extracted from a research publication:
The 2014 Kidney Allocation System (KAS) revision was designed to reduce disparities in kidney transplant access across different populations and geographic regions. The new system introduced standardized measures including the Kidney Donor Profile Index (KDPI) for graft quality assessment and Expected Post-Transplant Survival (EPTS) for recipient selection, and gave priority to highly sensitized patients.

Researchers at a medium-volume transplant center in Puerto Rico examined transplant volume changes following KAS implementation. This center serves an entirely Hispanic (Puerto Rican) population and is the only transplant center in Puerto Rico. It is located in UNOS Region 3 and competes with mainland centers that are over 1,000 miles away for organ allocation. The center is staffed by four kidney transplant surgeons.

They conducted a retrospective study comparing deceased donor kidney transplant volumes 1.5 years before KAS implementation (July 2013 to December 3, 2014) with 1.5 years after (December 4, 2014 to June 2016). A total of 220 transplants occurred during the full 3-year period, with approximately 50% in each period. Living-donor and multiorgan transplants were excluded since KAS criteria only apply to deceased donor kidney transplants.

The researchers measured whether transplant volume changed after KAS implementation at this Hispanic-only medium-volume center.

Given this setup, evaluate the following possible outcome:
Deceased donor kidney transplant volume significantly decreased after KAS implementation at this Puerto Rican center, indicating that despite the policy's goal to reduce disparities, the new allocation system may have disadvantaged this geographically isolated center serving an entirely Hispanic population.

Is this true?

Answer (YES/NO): NO